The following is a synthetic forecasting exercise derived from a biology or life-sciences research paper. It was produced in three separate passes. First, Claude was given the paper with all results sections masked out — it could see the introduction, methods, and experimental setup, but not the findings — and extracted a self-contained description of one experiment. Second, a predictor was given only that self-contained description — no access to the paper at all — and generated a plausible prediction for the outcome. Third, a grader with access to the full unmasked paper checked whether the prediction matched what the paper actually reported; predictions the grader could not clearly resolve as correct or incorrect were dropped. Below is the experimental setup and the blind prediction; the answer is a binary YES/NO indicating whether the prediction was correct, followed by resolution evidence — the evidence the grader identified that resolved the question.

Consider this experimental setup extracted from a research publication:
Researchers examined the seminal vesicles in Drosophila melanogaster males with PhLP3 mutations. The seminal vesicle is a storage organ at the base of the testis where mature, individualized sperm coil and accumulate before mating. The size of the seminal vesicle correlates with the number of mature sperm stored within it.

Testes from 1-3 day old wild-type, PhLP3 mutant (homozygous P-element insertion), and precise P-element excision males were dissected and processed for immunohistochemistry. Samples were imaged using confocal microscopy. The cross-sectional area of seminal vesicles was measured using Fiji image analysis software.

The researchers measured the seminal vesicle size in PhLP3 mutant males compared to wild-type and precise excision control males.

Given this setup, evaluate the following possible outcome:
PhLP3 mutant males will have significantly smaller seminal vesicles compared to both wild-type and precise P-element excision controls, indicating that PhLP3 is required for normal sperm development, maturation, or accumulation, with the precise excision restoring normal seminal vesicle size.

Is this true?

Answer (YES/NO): YES